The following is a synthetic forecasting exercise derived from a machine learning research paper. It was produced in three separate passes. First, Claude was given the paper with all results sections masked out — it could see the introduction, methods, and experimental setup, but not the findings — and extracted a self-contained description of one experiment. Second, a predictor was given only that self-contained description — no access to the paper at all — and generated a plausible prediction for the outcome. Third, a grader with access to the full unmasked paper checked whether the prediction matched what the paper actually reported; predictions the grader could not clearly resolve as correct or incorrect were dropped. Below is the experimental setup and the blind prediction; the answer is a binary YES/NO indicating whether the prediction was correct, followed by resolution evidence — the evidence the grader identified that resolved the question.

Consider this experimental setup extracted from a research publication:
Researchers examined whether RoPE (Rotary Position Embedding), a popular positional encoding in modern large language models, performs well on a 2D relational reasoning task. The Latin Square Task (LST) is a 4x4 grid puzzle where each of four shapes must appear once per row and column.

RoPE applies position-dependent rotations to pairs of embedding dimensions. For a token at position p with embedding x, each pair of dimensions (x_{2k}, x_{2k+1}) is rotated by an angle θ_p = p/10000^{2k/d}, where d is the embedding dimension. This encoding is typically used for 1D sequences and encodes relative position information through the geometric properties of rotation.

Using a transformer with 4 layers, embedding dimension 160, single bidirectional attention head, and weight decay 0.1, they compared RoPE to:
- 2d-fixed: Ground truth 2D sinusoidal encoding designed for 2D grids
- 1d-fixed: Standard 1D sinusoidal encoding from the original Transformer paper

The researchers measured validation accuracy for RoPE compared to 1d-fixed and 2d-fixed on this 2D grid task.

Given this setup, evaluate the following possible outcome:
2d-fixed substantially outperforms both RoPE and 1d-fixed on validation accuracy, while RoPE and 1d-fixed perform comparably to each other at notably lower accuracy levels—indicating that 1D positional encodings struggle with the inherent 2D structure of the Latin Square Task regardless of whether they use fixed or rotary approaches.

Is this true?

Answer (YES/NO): NO